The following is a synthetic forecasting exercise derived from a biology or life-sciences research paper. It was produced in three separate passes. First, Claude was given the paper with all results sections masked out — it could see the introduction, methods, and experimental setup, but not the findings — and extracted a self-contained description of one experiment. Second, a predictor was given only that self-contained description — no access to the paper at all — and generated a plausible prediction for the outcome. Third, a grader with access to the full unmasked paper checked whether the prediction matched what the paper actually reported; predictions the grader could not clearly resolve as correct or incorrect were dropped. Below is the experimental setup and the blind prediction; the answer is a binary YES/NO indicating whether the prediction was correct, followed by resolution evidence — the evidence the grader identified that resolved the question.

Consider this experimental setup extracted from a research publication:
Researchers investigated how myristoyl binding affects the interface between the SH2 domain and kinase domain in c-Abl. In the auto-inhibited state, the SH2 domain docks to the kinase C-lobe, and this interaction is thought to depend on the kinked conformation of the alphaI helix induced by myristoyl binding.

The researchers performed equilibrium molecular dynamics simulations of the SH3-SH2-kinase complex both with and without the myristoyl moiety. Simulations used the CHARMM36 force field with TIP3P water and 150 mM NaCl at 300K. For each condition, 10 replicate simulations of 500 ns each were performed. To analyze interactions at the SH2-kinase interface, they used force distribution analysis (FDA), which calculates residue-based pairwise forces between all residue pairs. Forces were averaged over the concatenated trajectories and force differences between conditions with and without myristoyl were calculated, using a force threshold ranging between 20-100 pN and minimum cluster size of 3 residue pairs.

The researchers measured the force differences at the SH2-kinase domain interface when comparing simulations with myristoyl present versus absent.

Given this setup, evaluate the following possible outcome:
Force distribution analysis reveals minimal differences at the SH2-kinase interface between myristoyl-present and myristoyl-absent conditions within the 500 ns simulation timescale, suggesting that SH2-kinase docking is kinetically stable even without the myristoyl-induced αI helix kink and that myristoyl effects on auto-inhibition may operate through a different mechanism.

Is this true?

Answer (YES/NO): NO